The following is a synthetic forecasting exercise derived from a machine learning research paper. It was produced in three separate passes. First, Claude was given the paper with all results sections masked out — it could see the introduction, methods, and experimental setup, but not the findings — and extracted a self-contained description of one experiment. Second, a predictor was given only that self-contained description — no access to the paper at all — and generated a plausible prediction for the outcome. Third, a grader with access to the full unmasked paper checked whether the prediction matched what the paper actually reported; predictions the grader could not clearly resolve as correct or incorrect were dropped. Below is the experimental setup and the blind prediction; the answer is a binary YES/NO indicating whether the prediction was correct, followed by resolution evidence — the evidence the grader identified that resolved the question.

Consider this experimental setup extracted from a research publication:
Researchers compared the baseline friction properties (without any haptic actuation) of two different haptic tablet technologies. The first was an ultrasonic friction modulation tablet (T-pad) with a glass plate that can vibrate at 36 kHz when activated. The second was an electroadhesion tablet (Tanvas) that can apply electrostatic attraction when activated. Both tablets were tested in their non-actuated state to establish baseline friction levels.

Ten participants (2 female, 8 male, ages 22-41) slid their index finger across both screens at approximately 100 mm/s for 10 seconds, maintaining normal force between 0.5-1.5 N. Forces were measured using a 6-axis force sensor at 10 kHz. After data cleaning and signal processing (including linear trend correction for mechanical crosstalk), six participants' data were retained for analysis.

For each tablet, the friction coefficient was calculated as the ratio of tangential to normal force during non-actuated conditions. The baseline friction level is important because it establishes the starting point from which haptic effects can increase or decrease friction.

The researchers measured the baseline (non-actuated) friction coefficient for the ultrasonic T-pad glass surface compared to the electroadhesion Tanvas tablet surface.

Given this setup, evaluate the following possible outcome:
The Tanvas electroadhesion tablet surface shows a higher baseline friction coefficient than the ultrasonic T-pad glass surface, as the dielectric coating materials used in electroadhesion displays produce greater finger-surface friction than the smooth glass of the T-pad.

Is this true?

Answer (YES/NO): NO